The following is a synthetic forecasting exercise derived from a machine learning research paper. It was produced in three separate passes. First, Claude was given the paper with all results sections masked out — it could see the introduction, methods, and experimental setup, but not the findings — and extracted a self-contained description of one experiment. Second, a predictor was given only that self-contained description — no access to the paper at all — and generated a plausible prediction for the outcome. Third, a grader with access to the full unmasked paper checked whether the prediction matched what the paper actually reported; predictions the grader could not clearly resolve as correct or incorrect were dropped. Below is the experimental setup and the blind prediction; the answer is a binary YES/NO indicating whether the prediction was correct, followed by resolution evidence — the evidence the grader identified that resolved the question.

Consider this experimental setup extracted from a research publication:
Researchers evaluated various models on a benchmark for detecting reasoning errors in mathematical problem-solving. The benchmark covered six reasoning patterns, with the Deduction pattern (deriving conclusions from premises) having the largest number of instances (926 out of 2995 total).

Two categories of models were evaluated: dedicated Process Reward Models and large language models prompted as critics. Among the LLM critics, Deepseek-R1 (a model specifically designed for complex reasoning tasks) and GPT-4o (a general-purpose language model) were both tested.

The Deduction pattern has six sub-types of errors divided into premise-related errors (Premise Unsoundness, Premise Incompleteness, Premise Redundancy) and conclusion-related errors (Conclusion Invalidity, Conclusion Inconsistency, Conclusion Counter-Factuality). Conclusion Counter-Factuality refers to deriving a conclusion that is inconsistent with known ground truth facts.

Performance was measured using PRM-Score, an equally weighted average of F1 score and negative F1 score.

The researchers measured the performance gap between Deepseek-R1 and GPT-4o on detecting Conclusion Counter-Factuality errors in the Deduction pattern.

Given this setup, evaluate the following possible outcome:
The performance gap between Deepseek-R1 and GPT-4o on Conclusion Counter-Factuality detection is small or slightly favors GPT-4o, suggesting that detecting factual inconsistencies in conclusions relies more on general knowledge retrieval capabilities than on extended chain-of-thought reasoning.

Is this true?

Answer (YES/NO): NO